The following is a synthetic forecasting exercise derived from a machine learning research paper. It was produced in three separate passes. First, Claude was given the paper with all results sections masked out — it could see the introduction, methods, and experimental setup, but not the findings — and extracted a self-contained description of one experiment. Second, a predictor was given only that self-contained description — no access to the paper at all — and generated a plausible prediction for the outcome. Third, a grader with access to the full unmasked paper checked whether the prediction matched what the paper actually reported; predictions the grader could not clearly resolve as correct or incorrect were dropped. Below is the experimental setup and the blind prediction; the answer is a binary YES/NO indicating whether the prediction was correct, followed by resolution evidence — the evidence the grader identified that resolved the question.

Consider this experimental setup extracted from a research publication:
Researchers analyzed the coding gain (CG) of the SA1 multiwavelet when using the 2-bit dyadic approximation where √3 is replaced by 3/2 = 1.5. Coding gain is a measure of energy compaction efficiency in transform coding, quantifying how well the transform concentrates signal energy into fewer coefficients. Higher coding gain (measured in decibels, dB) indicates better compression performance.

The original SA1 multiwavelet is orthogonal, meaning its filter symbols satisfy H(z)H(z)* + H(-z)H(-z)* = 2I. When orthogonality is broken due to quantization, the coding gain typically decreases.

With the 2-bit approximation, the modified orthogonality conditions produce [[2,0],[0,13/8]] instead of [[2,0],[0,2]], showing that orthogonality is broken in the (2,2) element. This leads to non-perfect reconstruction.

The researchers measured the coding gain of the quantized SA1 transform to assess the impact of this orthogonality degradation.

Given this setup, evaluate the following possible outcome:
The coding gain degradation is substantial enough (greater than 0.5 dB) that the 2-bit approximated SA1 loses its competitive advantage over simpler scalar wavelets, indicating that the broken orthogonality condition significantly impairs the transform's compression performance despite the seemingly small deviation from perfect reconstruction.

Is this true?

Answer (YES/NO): NO